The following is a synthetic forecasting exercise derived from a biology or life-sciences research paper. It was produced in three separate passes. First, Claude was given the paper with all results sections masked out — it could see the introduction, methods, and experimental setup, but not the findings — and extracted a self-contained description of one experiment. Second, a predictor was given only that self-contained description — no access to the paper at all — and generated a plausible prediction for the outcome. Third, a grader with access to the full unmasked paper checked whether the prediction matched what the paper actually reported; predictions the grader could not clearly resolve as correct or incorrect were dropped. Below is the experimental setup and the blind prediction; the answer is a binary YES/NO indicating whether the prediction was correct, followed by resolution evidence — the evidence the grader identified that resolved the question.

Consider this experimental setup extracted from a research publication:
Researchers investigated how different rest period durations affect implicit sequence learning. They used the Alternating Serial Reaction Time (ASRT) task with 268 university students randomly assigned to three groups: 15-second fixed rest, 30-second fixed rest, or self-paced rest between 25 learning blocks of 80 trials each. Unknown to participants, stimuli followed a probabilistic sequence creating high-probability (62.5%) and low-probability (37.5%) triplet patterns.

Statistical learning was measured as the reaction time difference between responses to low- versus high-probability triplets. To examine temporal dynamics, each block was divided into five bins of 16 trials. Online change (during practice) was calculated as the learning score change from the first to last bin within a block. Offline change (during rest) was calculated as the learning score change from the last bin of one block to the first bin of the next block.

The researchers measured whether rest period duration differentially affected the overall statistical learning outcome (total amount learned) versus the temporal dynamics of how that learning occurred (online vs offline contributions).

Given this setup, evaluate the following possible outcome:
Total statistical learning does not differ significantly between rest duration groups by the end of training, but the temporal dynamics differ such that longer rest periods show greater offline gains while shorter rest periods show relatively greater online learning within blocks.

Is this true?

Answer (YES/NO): NO